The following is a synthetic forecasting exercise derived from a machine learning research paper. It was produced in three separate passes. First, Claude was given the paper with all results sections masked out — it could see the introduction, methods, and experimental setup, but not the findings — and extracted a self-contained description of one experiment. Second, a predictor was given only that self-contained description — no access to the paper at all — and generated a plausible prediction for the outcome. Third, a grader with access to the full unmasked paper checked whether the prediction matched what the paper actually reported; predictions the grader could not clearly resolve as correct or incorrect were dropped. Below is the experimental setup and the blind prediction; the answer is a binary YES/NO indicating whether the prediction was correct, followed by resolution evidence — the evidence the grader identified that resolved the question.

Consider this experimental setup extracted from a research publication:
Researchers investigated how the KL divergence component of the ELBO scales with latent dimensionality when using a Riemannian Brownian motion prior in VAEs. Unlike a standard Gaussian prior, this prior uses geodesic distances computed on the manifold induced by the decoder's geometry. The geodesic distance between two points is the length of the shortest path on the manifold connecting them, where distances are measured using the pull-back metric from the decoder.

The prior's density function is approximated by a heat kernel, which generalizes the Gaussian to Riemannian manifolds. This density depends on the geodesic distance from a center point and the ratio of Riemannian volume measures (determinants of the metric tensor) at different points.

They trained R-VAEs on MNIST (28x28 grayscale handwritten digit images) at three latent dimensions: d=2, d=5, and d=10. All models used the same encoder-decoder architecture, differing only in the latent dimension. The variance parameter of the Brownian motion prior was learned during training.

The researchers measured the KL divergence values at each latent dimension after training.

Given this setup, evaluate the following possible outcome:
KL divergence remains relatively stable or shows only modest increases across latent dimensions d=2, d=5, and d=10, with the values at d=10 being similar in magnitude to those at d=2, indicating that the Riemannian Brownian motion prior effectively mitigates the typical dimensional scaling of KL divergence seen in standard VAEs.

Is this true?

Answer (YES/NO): NO